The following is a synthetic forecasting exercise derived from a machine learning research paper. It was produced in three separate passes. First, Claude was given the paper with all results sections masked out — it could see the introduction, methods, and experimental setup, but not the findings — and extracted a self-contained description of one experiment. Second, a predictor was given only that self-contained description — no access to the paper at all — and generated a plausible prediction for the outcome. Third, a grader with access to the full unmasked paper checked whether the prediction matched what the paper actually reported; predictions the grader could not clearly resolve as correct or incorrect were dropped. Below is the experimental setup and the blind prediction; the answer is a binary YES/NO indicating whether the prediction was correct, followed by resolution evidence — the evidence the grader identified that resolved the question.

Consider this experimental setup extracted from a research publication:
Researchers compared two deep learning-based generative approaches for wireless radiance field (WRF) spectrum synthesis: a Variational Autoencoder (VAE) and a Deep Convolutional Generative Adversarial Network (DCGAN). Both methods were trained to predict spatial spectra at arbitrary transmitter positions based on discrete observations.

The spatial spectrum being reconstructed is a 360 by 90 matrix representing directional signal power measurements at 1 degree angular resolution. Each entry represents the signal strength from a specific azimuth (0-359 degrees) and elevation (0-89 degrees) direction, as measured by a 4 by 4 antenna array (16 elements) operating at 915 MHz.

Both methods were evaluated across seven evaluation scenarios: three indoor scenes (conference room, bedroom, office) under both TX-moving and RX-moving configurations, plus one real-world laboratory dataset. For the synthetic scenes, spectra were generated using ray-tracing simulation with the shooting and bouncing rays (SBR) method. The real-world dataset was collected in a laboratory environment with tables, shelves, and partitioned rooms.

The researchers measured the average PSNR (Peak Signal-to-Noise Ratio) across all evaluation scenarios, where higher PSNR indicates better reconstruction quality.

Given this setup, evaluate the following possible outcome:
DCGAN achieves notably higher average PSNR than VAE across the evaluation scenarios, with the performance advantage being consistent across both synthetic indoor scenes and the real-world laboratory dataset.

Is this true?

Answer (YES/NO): NO